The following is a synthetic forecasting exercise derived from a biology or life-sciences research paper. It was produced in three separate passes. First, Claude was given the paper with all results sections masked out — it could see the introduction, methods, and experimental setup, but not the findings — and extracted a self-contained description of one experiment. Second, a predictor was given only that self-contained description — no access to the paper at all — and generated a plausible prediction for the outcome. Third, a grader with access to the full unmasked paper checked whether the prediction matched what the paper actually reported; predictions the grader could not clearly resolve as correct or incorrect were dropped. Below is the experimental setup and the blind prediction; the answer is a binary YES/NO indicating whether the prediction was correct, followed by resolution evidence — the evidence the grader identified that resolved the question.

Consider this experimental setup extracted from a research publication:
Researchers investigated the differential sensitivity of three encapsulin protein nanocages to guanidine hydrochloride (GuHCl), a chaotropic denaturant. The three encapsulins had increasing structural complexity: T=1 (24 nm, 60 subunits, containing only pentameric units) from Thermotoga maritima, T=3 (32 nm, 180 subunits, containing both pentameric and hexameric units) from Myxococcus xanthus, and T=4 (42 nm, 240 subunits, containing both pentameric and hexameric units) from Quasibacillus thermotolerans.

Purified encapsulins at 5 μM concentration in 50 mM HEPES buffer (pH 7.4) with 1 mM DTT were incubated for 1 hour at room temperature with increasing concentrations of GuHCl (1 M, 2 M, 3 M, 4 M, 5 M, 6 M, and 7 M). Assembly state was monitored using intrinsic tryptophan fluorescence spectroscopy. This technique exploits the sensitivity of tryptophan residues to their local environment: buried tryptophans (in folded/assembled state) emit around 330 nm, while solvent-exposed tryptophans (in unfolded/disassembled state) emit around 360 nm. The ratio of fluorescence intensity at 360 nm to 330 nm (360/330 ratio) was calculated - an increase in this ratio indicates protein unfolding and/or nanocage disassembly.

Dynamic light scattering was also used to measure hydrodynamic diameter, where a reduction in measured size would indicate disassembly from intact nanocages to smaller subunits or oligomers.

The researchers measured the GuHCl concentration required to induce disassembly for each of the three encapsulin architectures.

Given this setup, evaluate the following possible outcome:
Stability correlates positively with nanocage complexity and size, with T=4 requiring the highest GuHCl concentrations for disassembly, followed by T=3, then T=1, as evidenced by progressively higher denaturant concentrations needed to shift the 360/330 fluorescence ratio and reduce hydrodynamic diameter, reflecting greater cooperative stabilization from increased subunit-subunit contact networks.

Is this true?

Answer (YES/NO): NO